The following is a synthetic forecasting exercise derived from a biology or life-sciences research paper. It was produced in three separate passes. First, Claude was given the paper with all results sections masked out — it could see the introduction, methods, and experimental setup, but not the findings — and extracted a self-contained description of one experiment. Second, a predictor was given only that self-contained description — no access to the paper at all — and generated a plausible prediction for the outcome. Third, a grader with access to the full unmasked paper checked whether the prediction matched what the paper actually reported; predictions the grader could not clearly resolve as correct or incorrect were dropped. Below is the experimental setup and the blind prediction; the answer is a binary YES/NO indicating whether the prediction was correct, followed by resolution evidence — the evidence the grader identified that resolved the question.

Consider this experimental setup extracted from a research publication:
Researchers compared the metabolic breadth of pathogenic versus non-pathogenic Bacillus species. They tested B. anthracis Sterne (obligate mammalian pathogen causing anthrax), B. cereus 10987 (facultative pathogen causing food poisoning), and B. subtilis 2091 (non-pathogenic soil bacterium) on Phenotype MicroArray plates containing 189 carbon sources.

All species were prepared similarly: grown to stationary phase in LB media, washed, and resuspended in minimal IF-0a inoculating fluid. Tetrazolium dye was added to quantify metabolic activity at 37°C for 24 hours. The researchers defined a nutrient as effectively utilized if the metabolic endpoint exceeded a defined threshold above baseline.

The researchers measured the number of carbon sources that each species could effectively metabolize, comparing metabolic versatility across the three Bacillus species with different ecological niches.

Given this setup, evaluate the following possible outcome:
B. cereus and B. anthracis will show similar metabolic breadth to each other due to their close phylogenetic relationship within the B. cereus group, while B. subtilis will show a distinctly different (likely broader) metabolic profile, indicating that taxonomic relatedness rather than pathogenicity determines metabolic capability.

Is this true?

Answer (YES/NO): NO